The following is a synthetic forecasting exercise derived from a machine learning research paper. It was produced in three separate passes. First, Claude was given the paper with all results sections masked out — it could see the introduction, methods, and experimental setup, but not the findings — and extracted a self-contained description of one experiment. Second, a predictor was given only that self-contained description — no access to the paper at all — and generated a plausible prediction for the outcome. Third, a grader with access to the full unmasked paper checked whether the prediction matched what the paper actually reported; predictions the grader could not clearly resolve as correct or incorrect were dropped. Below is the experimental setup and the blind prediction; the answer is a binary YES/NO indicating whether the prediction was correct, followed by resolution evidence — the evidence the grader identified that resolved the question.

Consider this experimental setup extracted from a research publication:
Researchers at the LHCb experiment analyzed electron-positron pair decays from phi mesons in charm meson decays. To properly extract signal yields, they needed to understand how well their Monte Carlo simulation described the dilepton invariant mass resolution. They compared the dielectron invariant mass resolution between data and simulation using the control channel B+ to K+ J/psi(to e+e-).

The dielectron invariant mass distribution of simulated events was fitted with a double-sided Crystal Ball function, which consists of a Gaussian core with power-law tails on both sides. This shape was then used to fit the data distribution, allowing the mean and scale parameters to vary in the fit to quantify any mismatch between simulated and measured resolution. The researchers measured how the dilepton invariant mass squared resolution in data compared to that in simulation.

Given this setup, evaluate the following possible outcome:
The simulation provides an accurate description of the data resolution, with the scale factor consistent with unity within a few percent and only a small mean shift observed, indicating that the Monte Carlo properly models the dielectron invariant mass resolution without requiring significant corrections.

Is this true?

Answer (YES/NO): NO